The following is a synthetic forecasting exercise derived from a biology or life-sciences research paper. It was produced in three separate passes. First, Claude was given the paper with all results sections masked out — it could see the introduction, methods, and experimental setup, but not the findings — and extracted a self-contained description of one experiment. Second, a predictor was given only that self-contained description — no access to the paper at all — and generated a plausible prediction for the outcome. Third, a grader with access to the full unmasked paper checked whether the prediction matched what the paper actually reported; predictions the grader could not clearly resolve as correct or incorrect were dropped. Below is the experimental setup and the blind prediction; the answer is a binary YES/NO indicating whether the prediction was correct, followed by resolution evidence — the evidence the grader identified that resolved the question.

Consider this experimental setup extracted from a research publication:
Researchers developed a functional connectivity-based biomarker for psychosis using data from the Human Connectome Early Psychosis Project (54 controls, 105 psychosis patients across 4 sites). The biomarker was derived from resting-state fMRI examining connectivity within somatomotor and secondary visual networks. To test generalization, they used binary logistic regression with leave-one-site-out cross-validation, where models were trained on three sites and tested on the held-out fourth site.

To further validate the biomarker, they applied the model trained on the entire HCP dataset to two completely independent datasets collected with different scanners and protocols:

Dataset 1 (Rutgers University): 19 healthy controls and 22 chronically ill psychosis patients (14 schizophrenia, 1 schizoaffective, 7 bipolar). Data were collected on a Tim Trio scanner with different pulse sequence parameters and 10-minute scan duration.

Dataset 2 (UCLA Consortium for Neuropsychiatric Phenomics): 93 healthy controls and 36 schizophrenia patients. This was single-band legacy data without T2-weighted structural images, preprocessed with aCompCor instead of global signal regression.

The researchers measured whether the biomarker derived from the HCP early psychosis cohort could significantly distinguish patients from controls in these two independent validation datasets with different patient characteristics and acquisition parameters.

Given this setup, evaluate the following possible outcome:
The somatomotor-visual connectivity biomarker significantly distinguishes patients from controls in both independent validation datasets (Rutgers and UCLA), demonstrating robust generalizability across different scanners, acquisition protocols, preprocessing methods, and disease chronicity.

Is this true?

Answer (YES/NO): YES